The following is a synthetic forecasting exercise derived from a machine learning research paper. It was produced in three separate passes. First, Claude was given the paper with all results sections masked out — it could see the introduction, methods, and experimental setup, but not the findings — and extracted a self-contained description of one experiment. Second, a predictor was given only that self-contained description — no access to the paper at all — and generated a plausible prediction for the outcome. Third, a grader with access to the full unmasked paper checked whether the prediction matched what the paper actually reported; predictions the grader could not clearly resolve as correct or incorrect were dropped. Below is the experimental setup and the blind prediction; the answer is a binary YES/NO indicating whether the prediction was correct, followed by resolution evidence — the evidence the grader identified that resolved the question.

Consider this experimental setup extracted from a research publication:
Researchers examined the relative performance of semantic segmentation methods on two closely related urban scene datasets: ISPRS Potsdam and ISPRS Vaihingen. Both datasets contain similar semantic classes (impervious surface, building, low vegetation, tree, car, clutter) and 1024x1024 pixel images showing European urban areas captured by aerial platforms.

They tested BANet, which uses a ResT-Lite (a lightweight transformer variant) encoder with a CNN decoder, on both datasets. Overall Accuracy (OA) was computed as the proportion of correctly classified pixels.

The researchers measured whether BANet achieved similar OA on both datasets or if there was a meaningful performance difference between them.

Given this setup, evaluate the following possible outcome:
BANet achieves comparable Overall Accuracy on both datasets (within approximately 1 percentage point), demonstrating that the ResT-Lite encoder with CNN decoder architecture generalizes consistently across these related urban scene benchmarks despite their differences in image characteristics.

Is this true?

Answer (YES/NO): NO